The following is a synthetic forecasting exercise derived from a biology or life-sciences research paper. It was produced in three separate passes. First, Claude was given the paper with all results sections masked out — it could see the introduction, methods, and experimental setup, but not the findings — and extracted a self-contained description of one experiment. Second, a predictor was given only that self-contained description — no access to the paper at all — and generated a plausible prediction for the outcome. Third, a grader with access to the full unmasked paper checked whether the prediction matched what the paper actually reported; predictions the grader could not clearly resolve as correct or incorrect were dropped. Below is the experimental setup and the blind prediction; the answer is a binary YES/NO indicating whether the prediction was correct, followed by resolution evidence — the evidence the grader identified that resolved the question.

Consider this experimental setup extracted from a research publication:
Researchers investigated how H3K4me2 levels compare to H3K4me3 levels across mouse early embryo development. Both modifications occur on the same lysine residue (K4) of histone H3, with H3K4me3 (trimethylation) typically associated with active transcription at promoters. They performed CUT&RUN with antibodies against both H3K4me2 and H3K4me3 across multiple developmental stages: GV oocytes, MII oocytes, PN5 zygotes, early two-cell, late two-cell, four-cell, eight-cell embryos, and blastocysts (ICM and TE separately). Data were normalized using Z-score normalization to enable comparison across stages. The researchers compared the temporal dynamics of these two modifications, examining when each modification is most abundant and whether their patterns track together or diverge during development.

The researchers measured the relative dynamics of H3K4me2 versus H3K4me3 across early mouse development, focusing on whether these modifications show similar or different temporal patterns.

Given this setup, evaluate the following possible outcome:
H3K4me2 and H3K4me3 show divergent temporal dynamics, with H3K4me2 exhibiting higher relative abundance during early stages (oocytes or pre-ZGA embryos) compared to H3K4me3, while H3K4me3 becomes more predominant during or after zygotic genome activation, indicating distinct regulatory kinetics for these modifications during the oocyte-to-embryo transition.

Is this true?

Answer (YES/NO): NO